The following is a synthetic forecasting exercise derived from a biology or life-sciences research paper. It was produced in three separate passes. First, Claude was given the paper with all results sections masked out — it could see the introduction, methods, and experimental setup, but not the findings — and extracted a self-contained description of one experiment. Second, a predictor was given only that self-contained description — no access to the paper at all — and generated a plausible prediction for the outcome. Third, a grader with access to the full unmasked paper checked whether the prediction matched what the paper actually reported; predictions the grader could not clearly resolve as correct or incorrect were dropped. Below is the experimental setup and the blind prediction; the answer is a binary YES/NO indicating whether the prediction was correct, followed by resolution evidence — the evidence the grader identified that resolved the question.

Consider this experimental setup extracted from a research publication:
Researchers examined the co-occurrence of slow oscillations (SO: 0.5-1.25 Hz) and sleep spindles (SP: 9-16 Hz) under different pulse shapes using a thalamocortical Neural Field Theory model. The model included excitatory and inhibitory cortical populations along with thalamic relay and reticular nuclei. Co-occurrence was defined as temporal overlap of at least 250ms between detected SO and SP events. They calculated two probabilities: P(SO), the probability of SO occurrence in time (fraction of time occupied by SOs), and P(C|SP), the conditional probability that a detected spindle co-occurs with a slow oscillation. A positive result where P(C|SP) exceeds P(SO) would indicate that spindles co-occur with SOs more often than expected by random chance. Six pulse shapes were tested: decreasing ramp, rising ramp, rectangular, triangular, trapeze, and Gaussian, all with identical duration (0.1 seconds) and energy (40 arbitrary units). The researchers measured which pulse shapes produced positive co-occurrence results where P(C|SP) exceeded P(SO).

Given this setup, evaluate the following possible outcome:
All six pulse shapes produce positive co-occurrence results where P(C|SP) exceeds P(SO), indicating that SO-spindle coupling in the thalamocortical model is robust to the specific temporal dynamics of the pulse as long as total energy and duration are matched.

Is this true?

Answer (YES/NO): NO